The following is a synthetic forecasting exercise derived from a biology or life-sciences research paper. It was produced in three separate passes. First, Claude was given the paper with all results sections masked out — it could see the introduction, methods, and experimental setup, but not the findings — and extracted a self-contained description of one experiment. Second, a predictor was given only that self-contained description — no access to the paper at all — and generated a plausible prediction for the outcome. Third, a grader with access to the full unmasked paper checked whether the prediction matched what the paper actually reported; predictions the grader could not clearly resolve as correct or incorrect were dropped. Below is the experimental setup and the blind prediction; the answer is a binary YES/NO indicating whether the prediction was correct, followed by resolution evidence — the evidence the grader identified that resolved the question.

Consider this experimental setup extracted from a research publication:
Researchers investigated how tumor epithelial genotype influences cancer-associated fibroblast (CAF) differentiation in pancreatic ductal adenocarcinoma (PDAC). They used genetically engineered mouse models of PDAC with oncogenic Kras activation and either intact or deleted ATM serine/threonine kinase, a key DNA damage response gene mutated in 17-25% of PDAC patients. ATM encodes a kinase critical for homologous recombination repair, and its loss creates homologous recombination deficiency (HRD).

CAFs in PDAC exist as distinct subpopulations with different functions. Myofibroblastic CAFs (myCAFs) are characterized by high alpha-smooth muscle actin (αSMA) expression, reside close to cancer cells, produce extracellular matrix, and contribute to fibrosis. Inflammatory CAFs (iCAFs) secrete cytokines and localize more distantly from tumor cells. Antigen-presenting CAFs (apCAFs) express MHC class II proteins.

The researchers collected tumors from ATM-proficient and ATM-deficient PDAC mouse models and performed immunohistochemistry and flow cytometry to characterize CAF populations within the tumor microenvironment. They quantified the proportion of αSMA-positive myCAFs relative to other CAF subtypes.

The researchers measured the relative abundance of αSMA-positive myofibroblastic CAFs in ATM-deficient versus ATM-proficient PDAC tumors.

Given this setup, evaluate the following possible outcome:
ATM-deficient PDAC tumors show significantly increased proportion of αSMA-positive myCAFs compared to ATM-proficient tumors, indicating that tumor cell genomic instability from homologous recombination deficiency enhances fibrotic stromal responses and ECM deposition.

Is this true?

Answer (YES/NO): YES